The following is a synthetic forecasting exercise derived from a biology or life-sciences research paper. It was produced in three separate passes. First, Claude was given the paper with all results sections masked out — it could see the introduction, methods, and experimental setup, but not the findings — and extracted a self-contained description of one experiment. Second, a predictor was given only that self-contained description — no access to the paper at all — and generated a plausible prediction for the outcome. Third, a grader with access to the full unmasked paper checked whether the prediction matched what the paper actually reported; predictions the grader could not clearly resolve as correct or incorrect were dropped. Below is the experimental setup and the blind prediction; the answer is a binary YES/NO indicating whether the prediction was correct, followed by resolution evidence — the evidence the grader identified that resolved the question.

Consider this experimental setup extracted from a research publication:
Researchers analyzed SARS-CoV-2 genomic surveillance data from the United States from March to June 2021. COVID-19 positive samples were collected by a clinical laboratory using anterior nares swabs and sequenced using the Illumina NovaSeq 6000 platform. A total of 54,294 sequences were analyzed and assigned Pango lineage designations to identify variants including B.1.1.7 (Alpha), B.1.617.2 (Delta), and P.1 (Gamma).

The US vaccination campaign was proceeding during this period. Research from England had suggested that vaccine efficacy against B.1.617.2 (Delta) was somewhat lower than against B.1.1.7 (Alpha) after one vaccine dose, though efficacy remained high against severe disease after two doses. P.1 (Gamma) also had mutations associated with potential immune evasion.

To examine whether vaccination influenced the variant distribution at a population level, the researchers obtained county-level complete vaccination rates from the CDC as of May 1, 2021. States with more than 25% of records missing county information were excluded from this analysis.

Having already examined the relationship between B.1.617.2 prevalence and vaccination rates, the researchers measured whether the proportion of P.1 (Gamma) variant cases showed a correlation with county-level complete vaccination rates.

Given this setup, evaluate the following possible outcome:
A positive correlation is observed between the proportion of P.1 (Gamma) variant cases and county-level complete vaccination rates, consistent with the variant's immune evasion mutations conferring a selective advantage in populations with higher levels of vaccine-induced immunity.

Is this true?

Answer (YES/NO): YES